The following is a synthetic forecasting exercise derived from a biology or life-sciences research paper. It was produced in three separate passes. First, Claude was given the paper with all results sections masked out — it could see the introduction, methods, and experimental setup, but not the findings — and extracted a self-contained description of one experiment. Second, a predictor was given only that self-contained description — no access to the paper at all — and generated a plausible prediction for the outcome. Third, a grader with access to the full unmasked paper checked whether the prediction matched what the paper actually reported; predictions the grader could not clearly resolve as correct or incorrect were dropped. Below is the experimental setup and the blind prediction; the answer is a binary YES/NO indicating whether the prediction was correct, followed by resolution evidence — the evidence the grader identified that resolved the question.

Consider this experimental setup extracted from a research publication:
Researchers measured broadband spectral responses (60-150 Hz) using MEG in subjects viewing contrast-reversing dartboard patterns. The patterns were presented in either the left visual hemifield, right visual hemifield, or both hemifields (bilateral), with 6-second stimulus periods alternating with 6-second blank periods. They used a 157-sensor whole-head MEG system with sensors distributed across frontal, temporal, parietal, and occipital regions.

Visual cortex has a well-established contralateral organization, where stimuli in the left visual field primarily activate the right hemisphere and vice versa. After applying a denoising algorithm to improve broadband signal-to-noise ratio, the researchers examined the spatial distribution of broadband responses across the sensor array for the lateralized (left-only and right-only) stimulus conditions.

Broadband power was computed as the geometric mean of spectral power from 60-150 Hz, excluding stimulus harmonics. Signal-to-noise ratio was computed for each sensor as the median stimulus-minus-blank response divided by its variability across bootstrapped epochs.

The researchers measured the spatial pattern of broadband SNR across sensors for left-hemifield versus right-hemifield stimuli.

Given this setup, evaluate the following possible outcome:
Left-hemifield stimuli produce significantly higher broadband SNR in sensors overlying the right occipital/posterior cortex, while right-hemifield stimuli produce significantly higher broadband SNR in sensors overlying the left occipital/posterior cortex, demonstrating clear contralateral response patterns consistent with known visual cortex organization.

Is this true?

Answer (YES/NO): YES